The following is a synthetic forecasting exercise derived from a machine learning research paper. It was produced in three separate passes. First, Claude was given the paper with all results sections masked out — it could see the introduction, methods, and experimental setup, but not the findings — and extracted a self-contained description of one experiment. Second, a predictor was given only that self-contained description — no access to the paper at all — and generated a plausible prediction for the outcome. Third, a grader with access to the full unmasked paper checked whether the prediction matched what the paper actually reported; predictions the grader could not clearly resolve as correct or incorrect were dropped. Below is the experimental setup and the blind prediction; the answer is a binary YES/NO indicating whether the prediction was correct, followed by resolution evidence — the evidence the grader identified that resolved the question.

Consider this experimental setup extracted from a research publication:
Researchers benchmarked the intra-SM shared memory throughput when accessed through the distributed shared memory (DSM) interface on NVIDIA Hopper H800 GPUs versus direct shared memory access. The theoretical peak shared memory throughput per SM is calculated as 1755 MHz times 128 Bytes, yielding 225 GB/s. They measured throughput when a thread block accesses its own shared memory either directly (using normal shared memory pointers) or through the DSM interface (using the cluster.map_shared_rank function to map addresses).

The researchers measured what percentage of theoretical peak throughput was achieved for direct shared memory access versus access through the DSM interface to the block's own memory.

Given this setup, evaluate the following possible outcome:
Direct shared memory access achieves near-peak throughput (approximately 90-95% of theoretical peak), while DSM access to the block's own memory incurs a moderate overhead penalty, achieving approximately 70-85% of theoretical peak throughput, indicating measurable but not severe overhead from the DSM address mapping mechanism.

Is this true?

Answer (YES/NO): NO